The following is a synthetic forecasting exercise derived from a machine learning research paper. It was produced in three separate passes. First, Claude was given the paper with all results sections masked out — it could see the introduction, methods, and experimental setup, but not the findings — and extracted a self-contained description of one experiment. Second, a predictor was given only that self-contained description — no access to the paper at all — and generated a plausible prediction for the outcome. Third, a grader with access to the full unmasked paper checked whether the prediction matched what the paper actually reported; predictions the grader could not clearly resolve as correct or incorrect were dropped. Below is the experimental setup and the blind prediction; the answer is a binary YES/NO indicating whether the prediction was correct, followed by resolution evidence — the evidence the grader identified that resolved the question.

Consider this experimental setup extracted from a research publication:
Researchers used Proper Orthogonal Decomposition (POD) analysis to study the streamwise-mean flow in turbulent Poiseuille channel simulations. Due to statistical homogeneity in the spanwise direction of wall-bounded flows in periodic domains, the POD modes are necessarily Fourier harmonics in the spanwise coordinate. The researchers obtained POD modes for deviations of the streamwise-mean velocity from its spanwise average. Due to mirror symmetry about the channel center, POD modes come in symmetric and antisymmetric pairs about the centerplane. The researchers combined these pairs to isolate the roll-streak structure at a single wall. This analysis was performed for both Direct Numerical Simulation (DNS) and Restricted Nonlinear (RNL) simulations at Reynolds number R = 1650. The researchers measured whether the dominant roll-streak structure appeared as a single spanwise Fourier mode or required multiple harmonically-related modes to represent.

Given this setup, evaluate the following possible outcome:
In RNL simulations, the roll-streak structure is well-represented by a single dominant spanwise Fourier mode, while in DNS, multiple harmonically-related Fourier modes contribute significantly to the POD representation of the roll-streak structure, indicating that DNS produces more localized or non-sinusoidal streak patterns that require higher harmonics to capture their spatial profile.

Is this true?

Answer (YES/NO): NO